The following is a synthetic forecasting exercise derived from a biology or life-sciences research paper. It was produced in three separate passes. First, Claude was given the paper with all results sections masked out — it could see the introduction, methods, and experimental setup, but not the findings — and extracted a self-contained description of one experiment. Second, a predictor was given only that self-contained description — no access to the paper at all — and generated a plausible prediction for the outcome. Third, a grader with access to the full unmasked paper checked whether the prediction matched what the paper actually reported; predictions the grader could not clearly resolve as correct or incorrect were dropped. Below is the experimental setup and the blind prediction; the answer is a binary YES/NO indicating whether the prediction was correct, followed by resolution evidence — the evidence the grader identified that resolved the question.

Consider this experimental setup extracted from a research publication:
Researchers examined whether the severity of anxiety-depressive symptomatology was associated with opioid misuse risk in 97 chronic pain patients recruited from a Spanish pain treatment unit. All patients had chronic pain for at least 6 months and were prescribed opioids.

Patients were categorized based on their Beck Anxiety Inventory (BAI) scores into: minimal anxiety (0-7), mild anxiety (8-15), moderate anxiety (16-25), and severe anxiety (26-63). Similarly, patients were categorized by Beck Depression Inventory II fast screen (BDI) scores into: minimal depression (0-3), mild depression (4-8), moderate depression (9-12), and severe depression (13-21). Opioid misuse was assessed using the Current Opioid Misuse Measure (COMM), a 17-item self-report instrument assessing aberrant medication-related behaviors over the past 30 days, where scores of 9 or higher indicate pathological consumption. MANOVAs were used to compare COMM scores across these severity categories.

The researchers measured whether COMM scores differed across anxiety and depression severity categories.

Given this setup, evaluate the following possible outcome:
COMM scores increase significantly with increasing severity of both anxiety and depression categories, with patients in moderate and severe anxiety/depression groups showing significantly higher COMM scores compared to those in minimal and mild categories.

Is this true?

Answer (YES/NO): NO